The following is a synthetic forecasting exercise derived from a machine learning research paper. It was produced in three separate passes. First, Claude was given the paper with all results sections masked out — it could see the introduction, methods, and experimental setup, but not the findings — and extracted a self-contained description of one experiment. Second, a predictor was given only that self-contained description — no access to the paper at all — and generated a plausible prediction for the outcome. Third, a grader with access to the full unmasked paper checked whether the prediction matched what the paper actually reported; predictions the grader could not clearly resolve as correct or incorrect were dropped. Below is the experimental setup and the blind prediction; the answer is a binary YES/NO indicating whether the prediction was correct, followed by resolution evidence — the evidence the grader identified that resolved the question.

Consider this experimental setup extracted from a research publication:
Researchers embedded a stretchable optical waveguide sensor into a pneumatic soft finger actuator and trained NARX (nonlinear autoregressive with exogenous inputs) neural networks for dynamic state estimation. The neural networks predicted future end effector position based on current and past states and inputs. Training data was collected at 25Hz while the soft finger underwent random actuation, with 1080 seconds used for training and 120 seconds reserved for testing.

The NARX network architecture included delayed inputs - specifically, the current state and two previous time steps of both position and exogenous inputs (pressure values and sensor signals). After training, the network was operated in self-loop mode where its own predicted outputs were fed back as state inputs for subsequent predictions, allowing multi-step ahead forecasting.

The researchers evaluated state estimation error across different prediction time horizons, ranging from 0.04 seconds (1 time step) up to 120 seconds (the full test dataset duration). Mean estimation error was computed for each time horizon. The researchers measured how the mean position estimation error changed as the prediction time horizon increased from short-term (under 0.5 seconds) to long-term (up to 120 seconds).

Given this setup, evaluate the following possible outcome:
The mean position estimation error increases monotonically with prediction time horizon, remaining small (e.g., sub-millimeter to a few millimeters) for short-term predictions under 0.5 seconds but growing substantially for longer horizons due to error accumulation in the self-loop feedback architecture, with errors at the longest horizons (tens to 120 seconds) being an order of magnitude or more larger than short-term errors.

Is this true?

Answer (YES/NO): NO